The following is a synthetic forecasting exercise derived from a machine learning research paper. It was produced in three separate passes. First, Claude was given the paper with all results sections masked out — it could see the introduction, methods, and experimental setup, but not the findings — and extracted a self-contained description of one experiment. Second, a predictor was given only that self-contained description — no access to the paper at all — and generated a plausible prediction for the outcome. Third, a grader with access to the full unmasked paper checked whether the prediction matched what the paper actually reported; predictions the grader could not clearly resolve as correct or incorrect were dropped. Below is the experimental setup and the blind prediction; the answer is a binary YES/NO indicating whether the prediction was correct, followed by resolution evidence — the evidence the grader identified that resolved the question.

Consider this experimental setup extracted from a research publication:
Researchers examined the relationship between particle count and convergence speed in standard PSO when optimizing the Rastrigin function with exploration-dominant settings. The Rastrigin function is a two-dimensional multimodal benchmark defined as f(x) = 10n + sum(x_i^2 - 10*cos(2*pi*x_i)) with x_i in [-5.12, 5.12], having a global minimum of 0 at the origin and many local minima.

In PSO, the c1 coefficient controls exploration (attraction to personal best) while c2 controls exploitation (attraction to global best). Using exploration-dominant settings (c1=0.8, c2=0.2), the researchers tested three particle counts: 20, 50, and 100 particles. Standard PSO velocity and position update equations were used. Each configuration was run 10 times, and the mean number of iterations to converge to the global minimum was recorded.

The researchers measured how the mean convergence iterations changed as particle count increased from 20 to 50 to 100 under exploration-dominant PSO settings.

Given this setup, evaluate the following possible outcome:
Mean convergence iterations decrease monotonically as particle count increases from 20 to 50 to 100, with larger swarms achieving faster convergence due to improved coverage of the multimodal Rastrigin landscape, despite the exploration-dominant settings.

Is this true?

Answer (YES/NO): YES